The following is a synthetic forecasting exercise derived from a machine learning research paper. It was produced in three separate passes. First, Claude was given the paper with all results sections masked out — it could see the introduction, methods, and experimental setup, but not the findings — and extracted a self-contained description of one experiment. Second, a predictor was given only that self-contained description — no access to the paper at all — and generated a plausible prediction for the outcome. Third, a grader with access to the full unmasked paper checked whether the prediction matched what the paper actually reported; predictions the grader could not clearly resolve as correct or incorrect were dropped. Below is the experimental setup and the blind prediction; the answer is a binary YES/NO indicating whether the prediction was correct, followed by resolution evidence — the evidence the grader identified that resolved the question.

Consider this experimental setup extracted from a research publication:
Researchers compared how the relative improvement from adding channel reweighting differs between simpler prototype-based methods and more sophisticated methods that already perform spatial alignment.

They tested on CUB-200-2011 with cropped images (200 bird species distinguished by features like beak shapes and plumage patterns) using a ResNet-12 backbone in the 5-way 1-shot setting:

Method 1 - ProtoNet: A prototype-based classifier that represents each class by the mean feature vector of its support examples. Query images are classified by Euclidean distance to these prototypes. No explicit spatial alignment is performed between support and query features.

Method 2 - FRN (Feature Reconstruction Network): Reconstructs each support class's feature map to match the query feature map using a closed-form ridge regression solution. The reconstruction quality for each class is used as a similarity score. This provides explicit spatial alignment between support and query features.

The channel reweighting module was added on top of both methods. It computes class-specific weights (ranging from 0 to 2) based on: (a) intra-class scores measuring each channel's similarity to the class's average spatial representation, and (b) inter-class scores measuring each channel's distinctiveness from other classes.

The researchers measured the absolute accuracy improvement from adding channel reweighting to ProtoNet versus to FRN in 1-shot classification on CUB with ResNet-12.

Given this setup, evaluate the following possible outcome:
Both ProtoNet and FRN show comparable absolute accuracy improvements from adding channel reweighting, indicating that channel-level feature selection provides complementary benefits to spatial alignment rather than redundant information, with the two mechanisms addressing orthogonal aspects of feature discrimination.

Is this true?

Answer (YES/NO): NO